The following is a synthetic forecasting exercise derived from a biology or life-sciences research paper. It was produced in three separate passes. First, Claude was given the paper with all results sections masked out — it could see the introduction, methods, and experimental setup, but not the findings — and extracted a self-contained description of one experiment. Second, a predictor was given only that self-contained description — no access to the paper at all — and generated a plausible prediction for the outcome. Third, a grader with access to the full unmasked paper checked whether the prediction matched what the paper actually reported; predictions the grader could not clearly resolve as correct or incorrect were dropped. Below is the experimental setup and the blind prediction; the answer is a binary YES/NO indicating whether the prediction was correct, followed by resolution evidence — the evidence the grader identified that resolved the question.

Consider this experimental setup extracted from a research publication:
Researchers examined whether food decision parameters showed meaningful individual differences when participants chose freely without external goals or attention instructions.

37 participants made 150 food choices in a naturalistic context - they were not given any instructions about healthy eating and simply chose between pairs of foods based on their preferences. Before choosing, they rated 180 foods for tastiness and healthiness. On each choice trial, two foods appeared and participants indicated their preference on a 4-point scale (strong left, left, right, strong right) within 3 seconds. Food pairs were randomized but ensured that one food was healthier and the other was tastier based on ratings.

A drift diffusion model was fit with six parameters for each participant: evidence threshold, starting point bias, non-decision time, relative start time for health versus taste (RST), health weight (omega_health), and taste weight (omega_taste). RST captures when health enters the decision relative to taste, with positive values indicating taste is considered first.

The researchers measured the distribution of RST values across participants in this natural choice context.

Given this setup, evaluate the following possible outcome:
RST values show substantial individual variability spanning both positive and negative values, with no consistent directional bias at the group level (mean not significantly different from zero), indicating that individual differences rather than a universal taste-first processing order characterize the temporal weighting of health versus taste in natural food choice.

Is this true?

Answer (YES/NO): YES